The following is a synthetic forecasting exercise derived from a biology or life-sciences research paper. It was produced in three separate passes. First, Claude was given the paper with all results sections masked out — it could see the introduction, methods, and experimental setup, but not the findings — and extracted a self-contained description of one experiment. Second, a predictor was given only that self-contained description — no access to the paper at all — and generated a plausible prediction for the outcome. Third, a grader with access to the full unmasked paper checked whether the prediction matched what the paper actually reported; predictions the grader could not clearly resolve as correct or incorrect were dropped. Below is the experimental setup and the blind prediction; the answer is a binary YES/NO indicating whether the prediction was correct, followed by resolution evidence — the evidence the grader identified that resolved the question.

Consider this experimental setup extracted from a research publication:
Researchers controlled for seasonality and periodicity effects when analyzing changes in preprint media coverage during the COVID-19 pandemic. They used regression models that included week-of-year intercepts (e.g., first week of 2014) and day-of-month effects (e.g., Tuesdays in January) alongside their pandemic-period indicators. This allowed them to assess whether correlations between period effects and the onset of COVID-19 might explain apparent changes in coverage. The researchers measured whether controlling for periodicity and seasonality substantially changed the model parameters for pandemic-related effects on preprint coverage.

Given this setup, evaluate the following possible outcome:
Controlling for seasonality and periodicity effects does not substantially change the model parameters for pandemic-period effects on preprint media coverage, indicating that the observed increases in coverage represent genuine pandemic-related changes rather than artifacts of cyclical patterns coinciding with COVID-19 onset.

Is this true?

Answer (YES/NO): YES